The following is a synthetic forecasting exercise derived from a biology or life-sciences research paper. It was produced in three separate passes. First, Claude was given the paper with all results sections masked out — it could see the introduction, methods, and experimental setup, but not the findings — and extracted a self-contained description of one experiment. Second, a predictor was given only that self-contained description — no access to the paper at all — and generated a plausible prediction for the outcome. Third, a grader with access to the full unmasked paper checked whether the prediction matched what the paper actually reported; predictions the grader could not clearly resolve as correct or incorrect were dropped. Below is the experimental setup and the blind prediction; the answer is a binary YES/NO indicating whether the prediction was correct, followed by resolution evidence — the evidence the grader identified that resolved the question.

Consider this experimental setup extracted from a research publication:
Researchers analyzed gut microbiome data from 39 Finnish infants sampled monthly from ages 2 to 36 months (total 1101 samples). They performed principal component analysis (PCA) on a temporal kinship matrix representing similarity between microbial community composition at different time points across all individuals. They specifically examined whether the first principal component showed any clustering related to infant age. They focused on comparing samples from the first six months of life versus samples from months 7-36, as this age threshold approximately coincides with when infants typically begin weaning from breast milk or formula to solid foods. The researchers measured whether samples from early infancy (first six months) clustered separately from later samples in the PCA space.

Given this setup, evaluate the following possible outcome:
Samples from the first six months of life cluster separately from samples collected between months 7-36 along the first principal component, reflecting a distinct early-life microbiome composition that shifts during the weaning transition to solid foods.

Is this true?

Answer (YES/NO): YES